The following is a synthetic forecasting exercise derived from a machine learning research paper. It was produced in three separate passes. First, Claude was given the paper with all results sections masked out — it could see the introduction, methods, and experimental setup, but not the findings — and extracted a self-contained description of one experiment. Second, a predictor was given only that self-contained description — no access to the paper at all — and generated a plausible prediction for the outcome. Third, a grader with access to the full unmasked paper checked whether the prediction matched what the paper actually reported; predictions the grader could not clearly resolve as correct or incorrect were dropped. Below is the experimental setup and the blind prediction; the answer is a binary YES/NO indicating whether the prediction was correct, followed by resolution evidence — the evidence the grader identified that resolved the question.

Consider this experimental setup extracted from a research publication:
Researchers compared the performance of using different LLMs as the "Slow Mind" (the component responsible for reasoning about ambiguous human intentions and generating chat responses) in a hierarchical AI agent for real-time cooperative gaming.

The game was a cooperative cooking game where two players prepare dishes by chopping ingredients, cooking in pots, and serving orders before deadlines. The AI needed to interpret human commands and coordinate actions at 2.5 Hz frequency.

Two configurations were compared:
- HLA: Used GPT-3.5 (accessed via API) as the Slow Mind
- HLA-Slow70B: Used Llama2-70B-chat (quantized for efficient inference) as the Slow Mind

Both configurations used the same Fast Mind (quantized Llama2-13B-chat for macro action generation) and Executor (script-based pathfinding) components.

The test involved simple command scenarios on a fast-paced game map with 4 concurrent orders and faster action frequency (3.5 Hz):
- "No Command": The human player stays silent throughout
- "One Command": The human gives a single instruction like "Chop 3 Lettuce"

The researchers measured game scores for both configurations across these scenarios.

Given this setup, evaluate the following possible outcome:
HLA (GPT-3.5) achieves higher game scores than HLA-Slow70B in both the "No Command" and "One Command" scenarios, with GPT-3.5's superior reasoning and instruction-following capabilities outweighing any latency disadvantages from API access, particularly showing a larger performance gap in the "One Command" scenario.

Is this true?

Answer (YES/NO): NO